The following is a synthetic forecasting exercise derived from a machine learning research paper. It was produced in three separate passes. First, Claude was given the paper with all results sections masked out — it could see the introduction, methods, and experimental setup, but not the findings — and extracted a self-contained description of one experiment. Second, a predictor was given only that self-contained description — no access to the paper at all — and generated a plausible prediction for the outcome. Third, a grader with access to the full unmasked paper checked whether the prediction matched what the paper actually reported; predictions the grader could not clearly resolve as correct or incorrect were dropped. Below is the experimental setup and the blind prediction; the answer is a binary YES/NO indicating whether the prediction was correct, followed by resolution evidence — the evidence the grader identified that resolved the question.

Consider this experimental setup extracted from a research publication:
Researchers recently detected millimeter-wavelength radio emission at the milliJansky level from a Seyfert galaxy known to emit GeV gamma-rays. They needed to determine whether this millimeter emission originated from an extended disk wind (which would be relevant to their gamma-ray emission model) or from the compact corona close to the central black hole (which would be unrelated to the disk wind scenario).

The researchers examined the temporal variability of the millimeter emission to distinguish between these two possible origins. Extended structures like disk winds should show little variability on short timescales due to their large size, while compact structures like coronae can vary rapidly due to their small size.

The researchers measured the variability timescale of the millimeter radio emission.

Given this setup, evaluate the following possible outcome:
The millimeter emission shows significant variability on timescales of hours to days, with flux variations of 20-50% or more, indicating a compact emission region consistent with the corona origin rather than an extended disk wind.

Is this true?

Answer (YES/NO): NO